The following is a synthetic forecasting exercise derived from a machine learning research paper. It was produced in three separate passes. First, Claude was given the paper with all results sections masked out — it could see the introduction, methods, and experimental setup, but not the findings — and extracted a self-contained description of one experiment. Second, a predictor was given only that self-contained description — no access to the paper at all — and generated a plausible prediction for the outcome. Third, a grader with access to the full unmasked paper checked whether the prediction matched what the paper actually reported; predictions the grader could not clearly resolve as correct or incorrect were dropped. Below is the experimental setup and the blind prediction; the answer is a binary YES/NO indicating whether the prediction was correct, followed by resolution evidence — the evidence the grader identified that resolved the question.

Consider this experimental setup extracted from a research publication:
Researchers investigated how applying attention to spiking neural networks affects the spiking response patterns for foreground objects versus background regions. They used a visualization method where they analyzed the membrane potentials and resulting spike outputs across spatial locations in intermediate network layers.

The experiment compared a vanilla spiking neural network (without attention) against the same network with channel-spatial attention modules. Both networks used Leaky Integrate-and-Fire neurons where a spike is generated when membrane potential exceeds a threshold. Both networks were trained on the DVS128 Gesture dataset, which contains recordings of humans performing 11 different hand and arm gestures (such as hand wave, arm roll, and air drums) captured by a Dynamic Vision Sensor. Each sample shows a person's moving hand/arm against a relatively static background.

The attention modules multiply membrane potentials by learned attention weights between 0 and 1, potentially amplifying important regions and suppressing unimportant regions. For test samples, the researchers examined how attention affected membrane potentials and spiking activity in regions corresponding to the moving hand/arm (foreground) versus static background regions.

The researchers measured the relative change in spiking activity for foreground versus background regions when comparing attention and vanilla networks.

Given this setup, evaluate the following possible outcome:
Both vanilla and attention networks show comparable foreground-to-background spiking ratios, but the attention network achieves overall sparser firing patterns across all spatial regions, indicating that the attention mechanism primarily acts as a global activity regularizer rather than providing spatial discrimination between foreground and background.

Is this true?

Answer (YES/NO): NO